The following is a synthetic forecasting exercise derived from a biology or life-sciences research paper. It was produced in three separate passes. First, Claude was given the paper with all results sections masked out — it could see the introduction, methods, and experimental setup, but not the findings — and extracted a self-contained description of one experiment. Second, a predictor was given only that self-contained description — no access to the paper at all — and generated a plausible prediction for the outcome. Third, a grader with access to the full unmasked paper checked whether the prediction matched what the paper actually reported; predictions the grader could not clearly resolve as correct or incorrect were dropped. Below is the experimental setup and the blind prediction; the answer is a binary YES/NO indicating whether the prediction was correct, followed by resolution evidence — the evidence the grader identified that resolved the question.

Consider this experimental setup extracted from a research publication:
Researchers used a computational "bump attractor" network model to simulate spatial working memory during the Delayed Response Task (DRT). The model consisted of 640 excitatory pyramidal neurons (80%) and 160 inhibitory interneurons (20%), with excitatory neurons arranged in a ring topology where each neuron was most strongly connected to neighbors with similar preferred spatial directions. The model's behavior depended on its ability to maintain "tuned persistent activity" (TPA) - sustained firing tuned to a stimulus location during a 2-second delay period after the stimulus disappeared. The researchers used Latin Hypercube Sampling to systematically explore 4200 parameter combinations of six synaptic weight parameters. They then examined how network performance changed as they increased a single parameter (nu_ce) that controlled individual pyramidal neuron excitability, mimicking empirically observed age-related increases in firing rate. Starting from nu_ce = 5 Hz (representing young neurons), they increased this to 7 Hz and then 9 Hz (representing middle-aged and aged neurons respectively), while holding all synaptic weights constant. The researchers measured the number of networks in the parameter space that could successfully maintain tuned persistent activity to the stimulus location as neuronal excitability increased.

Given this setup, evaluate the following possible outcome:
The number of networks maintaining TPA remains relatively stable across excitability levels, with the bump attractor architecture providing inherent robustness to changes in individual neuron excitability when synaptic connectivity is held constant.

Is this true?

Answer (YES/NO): NO